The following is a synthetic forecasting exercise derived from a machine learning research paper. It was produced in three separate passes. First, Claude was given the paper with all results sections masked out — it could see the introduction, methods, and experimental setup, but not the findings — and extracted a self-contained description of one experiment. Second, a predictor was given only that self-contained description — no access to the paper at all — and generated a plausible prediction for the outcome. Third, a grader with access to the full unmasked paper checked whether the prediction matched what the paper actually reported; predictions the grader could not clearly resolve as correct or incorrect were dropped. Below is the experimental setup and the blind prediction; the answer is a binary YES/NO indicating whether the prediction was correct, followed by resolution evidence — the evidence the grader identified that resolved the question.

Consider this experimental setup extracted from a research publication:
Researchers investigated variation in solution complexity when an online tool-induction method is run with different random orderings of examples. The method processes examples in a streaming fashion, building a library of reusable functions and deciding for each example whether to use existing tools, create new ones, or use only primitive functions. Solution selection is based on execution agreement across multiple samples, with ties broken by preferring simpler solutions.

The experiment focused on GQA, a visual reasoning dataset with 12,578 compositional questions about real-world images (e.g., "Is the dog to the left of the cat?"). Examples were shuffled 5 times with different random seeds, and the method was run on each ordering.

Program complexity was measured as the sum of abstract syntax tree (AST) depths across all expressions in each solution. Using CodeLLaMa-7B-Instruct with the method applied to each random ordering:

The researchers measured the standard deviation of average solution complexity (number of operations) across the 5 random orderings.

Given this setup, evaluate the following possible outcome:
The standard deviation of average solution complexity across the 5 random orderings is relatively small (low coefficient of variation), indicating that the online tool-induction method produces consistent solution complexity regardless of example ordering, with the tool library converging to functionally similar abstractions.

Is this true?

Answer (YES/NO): YES